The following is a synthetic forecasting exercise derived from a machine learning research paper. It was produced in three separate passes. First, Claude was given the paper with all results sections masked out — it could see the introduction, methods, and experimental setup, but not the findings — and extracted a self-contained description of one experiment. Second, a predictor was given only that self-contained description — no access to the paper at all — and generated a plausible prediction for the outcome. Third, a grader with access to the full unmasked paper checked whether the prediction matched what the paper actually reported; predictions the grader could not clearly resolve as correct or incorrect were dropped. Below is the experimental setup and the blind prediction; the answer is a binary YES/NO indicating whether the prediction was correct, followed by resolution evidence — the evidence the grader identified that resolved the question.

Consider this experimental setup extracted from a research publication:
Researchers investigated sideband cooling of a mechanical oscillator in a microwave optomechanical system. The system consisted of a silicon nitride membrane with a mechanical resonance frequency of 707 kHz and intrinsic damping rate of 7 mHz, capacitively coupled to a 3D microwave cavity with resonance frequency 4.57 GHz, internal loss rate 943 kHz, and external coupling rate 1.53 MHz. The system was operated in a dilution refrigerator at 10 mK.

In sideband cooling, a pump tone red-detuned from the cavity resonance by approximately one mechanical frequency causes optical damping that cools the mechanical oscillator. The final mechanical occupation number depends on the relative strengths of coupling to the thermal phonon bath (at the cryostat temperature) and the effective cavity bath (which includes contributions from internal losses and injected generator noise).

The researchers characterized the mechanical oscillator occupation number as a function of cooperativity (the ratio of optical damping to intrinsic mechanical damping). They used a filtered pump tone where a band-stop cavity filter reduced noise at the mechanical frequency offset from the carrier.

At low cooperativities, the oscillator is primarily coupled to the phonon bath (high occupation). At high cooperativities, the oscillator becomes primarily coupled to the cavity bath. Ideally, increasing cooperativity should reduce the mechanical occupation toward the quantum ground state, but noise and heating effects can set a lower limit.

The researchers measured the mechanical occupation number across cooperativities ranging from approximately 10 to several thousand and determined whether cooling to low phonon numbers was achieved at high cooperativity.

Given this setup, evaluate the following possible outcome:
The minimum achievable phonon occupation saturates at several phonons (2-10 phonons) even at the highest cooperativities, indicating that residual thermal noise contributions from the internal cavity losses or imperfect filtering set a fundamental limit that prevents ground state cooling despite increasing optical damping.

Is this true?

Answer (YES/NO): NO